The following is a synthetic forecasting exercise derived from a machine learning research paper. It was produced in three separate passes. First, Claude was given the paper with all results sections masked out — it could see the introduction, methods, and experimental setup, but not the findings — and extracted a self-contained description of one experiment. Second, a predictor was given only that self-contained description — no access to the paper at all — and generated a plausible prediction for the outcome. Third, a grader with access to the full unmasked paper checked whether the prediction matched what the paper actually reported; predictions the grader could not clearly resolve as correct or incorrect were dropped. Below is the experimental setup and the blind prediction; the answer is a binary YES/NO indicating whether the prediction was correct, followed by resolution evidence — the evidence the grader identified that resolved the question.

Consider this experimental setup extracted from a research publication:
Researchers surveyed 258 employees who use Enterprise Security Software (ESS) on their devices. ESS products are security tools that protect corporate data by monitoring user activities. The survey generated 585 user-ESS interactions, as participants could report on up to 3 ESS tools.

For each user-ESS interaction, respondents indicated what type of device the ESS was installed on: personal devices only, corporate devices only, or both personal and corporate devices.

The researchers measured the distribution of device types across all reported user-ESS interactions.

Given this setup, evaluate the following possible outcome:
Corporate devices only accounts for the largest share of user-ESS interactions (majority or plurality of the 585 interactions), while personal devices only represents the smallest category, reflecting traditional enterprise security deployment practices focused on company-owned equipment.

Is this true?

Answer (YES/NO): NO